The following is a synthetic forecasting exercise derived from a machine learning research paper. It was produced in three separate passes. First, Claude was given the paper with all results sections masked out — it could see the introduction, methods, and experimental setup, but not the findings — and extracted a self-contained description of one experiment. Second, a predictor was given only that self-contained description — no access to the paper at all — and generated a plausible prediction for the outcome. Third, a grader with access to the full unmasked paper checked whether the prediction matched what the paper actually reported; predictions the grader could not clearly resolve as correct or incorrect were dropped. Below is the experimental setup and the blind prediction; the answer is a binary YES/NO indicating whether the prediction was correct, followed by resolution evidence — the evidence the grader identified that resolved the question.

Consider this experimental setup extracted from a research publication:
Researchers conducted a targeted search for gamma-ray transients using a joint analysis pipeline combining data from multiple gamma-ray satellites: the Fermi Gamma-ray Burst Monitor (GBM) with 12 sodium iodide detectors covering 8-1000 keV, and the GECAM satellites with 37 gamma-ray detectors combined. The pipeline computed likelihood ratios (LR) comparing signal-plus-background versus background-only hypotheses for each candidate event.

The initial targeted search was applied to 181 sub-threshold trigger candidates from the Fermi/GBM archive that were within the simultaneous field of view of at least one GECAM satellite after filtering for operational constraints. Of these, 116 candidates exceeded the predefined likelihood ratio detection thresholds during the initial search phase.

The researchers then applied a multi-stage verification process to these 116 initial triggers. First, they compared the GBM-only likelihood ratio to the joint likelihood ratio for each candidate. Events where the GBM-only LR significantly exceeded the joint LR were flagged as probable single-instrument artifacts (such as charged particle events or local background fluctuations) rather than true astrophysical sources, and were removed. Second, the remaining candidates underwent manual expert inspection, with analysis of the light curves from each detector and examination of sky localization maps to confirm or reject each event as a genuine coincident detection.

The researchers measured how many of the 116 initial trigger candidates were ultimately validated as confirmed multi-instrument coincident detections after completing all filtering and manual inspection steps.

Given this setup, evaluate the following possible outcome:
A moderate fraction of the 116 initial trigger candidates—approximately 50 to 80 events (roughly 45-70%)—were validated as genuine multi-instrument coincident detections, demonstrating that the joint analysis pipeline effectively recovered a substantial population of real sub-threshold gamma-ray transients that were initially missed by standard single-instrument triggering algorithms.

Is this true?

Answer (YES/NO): NO